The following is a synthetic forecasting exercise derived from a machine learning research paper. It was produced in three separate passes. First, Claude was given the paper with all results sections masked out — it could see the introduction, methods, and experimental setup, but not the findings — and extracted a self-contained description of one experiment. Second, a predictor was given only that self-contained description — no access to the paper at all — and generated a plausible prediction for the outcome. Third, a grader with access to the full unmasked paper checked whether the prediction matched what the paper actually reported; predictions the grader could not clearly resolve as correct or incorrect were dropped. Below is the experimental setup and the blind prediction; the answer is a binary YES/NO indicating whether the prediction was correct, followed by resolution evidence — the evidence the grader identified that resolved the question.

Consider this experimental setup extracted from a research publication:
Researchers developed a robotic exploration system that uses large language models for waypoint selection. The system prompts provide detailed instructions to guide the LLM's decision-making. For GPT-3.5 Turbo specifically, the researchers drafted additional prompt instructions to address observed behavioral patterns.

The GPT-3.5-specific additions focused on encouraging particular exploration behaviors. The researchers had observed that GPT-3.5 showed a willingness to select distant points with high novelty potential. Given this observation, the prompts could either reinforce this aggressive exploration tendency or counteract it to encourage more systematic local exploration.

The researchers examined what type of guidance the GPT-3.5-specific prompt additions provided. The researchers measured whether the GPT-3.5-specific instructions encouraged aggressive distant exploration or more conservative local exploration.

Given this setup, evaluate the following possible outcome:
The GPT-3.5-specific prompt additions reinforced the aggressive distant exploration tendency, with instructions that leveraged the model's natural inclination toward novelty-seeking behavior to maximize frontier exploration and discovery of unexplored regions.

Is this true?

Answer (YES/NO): YES